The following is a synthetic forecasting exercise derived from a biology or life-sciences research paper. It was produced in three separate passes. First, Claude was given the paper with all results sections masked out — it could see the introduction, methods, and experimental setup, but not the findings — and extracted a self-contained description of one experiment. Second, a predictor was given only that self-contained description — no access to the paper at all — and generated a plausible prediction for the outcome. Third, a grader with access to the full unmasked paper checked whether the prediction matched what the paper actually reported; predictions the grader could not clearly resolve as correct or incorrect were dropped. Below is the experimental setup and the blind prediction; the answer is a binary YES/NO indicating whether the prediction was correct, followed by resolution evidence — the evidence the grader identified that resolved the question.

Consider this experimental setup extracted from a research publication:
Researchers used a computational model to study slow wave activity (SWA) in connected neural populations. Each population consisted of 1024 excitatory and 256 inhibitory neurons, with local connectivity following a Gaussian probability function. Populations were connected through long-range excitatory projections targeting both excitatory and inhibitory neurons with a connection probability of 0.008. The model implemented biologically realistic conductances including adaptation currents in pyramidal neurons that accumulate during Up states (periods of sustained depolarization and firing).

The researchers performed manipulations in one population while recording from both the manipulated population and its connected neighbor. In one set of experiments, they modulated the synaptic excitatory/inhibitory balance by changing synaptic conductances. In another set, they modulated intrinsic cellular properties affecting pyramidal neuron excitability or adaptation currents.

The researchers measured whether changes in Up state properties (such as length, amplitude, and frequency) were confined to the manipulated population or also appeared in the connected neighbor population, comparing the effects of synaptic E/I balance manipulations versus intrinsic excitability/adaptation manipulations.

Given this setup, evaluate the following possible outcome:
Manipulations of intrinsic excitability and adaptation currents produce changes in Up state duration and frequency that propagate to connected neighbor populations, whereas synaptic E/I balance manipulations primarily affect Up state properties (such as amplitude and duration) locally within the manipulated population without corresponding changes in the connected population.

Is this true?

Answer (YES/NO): YES